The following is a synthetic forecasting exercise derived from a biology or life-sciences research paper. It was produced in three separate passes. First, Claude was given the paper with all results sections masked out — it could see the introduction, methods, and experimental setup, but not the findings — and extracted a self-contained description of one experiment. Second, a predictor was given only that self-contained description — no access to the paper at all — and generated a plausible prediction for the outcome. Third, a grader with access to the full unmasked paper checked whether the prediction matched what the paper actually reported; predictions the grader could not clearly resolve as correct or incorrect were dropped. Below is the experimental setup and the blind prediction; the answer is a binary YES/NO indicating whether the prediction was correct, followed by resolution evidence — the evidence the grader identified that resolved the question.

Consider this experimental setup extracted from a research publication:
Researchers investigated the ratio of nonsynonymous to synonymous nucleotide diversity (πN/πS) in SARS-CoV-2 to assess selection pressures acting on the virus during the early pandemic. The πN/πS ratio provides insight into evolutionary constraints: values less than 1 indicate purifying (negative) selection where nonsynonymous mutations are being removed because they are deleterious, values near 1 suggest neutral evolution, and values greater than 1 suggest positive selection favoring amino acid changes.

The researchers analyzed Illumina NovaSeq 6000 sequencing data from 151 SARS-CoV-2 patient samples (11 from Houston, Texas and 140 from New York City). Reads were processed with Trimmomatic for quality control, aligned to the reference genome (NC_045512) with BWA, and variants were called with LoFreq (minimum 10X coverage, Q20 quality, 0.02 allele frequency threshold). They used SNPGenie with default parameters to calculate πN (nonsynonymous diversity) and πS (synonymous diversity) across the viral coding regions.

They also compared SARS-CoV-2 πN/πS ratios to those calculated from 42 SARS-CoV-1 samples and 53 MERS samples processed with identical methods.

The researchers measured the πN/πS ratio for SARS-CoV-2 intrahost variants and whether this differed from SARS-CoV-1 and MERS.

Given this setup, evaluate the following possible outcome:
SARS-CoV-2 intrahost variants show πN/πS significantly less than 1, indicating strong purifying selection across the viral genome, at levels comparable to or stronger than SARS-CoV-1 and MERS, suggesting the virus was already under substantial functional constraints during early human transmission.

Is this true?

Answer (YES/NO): NO